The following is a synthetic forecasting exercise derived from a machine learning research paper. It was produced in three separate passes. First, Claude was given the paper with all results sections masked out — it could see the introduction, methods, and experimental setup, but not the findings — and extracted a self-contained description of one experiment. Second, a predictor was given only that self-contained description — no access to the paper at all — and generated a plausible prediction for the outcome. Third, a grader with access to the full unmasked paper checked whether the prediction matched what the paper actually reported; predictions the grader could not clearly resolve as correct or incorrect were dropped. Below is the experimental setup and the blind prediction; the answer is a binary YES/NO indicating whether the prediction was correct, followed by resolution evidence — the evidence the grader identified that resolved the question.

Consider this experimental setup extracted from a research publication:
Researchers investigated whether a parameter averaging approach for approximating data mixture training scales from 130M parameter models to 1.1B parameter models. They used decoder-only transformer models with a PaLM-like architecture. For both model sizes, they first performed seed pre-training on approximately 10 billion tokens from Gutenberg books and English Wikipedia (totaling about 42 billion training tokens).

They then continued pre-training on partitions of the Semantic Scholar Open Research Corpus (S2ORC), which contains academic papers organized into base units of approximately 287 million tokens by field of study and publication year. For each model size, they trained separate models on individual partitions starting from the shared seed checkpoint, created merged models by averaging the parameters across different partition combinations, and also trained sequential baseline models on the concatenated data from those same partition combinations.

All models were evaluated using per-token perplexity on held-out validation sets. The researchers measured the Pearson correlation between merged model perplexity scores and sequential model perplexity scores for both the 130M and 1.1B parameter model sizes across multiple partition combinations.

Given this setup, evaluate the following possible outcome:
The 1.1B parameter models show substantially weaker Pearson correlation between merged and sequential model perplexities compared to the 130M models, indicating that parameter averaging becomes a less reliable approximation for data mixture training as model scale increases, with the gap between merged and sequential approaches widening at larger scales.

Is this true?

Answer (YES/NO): NO